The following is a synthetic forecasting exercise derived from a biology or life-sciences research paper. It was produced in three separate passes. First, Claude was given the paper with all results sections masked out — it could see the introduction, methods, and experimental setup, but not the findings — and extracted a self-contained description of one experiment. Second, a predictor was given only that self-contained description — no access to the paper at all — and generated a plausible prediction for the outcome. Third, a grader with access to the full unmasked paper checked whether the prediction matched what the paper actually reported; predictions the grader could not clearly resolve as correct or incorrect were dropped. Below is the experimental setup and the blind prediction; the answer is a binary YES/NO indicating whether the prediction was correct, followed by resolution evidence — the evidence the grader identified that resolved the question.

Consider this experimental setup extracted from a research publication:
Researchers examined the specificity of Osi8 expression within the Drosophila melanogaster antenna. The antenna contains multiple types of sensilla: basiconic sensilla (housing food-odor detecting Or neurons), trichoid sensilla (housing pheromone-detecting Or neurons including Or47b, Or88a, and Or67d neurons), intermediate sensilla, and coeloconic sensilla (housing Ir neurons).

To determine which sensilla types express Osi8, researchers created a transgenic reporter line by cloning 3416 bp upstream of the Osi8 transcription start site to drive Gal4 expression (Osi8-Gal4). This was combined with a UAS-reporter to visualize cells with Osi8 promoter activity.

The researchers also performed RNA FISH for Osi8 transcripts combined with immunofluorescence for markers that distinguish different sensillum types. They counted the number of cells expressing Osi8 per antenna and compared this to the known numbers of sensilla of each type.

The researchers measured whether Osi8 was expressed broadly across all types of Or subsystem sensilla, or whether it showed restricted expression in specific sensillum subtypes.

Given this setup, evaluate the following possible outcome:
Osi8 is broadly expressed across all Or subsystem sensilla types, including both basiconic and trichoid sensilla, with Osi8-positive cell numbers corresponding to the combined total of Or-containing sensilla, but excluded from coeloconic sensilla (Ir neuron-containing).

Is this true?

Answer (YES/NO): NO